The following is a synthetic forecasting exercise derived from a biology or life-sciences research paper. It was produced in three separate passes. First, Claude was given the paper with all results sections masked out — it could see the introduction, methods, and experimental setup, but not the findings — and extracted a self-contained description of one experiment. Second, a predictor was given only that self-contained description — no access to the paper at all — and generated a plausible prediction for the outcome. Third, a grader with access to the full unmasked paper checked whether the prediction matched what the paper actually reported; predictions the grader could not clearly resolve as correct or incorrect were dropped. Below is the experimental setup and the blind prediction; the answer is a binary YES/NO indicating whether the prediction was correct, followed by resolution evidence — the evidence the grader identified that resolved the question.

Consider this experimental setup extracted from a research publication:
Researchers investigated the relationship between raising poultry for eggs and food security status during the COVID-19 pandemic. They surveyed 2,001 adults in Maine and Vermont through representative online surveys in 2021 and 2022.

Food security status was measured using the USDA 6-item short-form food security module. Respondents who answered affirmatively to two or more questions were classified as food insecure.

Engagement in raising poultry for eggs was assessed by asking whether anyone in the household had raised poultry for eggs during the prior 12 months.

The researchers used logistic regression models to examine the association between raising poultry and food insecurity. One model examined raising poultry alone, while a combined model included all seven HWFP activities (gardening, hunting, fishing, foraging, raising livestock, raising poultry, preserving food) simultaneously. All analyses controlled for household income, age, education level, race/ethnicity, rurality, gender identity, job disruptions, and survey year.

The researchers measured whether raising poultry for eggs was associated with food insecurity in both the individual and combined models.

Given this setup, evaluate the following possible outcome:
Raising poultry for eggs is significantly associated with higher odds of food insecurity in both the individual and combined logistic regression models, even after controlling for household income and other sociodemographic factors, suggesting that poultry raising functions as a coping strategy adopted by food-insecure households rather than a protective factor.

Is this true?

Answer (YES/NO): YES